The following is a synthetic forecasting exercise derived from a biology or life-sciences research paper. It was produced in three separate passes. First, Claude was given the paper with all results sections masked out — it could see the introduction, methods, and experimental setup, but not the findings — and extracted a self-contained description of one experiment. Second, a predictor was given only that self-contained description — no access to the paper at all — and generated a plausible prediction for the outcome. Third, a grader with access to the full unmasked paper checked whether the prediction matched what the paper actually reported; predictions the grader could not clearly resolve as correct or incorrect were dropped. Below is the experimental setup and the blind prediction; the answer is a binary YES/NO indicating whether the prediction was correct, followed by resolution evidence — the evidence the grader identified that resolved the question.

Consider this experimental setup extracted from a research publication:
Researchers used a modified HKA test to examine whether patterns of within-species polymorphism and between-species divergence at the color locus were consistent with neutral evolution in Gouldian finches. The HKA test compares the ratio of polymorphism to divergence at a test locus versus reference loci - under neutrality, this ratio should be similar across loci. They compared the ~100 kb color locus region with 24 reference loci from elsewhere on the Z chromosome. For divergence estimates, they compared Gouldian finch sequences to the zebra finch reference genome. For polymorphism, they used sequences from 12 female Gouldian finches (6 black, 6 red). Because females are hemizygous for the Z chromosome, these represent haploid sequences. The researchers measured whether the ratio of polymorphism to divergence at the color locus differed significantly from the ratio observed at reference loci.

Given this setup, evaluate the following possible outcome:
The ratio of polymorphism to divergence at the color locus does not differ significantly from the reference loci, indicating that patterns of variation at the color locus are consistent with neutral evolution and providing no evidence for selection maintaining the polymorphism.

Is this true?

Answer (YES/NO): NO